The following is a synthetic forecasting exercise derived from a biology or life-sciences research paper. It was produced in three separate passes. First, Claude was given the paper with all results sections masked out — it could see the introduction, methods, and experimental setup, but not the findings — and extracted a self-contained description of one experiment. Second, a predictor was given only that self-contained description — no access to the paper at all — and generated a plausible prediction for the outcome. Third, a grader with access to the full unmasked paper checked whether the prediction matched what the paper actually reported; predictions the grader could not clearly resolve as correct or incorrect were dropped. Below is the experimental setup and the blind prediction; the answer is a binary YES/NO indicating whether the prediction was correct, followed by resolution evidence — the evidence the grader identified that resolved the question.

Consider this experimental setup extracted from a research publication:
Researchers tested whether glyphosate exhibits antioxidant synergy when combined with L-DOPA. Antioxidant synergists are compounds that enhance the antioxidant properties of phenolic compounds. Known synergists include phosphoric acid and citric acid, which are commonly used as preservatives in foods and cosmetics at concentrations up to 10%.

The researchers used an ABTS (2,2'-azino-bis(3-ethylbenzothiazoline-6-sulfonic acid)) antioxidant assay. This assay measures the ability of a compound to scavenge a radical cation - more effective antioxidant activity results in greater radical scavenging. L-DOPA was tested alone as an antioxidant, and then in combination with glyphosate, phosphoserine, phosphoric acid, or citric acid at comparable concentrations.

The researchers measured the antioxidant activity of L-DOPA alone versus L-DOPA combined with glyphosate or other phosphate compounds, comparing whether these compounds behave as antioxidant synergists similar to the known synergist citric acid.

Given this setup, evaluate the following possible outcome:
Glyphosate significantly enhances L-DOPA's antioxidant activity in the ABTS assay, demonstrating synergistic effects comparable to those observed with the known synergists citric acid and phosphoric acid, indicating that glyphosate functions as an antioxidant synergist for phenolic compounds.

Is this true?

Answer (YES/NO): YES